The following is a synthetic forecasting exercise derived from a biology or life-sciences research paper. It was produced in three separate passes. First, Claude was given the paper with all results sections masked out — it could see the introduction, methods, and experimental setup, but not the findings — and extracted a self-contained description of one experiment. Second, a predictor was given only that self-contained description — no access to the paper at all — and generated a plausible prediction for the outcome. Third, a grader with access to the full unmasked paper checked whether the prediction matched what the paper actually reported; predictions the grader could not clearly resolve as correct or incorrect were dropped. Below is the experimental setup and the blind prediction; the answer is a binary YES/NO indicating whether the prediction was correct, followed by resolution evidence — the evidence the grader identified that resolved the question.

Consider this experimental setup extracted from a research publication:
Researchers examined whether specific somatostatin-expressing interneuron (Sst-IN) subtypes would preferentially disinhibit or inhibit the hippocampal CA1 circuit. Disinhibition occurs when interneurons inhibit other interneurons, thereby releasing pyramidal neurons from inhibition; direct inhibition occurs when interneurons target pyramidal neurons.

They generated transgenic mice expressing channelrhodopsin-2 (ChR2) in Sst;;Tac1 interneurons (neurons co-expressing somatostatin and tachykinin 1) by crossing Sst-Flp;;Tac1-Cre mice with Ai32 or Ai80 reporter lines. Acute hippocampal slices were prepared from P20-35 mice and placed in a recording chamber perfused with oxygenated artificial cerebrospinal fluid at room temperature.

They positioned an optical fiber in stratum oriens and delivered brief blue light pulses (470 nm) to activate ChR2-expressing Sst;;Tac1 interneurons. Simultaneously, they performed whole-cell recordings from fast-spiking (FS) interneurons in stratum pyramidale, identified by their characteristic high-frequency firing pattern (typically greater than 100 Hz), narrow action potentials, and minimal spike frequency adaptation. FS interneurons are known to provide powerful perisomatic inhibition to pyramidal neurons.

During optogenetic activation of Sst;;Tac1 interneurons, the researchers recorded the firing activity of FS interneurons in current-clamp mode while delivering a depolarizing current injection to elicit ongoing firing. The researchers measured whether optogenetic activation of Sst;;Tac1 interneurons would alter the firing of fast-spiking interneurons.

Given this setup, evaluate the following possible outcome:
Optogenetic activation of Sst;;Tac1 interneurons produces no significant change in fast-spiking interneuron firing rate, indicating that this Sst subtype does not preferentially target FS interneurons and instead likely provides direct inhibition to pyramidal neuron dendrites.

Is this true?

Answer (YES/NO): NO